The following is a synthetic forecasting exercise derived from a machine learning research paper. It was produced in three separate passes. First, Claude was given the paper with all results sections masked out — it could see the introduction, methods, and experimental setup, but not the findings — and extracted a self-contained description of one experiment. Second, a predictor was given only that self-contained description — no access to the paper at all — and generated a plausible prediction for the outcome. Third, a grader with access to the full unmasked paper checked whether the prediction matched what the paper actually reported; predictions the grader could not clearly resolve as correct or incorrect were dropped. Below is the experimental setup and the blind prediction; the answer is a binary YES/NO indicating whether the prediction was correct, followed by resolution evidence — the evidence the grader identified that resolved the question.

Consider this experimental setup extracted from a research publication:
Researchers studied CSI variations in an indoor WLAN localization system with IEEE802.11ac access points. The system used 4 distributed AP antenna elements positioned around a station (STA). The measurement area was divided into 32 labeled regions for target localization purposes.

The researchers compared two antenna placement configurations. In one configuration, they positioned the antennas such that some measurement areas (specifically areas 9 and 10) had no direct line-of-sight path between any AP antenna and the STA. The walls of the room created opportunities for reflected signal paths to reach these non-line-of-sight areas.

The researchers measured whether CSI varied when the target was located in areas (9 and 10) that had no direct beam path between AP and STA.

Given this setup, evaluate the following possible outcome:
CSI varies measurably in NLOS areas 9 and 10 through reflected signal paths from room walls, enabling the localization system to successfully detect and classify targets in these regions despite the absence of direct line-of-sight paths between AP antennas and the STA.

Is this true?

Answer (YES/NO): YES